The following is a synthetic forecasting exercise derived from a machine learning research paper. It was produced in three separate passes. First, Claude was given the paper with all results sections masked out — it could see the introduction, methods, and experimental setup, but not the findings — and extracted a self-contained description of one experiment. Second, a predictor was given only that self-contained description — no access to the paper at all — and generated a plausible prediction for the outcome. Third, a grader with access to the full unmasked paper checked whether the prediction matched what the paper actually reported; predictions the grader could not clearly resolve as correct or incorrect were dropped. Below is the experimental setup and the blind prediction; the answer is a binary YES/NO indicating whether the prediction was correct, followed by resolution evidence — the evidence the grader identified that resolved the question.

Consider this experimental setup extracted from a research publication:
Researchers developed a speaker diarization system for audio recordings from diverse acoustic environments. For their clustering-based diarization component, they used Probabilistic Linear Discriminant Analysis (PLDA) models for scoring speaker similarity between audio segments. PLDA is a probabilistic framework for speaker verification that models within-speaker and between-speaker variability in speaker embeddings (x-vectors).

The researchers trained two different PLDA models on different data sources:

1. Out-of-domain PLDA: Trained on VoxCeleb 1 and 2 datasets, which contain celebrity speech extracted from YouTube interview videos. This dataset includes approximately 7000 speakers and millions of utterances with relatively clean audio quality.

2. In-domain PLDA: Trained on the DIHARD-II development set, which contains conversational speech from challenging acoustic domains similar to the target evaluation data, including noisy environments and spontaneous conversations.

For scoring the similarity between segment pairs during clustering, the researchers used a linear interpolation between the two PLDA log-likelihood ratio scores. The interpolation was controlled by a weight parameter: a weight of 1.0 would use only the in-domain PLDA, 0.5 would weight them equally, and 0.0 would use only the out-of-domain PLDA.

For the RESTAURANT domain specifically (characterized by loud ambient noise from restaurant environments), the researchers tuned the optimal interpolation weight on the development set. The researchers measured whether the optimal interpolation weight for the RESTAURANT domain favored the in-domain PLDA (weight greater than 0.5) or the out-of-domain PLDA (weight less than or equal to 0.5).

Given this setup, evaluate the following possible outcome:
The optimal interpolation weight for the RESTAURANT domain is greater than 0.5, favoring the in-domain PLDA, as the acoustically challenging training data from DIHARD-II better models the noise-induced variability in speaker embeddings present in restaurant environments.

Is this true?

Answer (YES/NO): YES